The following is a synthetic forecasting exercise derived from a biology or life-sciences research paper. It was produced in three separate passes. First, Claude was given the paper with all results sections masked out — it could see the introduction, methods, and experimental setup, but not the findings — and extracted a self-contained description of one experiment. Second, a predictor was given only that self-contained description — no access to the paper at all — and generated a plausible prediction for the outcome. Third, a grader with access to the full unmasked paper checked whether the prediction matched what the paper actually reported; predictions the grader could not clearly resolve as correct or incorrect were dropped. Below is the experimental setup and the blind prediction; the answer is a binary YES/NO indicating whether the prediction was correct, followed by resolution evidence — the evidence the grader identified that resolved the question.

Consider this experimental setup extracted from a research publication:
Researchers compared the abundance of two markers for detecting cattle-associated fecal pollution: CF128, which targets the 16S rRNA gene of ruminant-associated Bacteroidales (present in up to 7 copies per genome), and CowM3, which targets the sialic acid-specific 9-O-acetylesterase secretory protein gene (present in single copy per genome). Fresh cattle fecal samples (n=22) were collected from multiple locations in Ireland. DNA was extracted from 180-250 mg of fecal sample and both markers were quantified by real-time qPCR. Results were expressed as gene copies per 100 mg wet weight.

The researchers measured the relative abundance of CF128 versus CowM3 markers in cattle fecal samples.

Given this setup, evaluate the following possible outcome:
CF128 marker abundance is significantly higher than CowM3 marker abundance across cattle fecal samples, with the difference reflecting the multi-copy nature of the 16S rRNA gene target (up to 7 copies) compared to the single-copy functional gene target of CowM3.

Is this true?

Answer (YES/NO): YES